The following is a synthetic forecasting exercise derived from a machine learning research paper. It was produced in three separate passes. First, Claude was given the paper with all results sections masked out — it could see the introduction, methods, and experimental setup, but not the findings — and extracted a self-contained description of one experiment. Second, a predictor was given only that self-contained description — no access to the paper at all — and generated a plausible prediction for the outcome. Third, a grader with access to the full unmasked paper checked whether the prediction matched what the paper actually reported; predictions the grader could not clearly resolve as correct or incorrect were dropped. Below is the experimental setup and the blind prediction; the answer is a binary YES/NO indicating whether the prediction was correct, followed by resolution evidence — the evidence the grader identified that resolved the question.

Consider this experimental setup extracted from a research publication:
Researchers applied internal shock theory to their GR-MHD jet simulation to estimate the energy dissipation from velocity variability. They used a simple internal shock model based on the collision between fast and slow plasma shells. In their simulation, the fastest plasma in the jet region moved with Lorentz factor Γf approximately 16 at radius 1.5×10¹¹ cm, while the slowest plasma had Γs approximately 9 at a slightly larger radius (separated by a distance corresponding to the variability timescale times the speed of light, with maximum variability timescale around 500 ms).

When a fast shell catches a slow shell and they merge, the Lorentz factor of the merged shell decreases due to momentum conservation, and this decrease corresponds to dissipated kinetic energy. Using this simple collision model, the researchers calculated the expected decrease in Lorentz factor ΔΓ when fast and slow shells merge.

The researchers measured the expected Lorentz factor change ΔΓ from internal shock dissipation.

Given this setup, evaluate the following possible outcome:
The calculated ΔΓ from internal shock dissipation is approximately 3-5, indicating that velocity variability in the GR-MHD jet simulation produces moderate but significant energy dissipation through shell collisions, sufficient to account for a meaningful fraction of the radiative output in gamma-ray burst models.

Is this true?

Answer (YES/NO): NO